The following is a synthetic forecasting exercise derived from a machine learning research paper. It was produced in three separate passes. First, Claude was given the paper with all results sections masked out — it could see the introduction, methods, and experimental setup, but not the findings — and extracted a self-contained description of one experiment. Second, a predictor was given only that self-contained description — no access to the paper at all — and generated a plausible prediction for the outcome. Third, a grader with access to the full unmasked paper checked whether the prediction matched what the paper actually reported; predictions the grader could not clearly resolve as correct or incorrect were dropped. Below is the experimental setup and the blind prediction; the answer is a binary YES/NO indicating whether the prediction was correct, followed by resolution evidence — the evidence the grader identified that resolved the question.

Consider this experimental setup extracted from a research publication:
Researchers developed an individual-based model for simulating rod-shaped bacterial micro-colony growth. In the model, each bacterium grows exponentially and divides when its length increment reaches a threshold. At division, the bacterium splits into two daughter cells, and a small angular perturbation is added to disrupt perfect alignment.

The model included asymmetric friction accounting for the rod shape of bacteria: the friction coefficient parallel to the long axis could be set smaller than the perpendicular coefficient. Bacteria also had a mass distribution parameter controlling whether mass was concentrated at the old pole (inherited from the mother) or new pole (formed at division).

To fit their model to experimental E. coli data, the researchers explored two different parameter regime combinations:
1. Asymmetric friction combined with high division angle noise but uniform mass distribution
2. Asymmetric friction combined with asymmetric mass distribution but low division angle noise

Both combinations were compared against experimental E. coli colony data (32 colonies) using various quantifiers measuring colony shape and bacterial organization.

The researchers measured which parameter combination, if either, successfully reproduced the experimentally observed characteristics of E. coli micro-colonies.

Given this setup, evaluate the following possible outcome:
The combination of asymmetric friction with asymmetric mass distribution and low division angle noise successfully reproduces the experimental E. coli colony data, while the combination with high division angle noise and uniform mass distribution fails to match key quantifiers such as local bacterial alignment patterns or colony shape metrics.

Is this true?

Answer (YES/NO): NO